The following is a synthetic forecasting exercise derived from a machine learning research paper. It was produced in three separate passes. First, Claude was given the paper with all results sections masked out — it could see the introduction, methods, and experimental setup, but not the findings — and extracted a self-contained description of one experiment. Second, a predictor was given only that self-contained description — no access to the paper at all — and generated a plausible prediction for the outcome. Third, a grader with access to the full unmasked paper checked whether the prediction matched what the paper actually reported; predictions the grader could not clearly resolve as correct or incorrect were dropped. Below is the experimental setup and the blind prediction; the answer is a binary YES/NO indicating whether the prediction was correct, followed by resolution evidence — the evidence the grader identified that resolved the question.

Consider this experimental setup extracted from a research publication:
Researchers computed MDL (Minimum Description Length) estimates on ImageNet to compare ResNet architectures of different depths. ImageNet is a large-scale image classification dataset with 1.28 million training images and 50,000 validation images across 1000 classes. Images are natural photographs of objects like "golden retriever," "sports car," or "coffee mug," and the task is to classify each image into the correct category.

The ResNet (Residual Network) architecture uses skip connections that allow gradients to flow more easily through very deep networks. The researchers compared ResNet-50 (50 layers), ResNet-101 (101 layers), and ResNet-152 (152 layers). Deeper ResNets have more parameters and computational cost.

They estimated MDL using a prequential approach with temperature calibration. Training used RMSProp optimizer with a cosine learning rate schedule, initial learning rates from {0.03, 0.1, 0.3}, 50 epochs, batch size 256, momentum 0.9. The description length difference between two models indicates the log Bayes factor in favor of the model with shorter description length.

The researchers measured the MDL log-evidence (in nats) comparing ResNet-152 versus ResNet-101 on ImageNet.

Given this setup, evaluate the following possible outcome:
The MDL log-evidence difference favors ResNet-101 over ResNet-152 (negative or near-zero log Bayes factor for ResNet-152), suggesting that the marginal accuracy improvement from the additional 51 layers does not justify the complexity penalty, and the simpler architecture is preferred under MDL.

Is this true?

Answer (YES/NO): YES